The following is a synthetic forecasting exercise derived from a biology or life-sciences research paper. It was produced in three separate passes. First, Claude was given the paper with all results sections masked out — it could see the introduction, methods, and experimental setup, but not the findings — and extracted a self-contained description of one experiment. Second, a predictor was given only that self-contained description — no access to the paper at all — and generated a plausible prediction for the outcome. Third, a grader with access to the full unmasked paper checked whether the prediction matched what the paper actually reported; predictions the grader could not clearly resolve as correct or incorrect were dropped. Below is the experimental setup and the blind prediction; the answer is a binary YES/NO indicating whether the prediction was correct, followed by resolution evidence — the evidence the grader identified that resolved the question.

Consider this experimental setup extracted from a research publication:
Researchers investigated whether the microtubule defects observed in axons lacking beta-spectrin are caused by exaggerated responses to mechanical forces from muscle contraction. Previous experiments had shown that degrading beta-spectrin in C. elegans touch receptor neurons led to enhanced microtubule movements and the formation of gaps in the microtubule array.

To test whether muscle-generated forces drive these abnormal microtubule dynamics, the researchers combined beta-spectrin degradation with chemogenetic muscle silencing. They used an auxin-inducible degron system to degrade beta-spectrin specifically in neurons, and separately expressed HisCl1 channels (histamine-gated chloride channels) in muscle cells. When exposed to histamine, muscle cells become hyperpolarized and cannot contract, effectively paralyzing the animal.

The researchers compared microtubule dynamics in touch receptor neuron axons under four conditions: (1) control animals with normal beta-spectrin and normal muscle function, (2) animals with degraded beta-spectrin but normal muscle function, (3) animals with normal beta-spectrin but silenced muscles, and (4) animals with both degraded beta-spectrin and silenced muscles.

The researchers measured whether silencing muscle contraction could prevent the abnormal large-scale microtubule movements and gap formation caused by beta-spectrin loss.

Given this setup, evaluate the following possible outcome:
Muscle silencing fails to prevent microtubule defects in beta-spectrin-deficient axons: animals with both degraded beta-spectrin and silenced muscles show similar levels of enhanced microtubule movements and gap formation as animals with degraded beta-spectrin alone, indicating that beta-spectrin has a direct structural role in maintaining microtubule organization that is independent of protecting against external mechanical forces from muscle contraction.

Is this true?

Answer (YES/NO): NO